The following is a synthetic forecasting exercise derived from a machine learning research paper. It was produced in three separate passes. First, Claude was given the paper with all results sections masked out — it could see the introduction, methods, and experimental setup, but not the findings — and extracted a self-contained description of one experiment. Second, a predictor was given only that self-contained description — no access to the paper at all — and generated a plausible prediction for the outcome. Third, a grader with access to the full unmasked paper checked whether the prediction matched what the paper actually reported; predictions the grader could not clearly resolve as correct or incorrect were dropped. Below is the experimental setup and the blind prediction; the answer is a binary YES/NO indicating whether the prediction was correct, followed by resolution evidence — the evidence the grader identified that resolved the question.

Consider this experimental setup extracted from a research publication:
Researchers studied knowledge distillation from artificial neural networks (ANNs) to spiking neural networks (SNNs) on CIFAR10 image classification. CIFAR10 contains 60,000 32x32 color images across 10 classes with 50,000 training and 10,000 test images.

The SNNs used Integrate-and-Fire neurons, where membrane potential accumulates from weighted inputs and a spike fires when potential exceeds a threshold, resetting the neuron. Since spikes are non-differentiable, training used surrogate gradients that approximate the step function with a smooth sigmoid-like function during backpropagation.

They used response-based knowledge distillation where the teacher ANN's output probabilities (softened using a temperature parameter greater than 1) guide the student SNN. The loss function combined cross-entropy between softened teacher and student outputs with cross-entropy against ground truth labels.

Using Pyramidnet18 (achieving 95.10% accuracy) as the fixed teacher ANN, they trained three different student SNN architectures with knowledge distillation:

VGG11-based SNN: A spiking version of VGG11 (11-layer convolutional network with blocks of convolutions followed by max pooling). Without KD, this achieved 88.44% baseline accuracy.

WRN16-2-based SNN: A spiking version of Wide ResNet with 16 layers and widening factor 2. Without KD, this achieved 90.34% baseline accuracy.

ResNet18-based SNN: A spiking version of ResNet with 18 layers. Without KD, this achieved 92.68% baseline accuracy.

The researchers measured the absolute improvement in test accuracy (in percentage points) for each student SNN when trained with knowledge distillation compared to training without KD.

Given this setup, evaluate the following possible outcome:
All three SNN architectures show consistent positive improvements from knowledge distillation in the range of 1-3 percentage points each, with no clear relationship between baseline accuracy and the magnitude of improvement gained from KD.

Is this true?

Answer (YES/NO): NO